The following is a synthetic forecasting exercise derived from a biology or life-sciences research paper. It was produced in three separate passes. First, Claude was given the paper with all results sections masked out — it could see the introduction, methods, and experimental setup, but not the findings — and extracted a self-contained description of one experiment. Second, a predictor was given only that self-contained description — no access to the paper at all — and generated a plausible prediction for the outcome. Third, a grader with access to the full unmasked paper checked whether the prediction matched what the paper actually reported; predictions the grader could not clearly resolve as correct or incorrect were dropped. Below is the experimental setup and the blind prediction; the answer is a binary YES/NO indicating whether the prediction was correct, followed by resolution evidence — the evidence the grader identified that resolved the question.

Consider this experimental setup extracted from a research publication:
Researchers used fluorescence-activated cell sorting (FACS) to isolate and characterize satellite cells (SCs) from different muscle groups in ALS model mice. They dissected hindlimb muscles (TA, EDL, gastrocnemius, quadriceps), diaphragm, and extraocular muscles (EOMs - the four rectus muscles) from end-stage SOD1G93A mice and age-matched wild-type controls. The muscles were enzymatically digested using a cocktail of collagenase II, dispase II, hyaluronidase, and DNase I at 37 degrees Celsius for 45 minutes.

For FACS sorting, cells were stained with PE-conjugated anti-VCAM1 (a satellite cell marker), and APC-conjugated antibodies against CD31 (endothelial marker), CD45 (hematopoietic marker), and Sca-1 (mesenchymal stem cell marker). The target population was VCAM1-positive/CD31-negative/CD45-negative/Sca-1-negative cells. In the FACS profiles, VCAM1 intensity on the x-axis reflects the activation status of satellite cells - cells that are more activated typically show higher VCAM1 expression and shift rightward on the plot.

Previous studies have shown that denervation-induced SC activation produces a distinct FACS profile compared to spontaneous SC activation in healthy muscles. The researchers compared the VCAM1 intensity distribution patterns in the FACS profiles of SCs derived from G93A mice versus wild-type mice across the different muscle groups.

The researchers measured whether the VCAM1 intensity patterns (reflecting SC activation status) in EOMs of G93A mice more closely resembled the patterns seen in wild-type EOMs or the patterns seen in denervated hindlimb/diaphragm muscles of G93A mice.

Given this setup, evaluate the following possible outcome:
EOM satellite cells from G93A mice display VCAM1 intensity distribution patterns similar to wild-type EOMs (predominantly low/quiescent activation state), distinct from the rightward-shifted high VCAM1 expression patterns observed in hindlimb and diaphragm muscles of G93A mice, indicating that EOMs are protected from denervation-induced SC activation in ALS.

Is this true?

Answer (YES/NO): NO